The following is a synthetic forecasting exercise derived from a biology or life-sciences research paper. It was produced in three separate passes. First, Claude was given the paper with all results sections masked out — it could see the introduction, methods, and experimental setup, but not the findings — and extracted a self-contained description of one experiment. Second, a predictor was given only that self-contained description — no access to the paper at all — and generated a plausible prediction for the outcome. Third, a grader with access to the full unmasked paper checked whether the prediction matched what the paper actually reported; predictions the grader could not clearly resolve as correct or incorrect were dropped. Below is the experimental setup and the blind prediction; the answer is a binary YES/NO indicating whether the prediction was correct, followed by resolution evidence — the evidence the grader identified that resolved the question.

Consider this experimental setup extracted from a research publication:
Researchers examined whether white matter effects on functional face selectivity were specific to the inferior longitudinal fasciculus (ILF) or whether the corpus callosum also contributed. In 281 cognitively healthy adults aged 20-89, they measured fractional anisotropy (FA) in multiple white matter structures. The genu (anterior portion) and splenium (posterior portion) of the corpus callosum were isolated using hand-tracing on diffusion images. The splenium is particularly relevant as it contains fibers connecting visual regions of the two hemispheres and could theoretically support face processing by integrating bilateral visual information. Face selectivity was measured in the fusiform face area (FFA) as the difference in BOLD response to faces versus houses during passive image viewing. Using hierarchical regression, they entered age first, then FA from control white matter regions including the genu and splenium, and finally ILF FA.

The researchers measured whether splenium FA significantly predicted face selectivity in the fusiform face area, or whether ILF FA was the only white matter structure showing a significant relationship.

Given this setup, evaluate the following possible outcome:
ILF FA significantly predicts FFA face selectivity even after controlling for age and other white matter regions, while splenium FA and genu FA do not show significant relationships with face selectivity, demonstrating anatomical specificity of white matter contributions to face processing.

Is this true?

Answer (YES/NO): NO